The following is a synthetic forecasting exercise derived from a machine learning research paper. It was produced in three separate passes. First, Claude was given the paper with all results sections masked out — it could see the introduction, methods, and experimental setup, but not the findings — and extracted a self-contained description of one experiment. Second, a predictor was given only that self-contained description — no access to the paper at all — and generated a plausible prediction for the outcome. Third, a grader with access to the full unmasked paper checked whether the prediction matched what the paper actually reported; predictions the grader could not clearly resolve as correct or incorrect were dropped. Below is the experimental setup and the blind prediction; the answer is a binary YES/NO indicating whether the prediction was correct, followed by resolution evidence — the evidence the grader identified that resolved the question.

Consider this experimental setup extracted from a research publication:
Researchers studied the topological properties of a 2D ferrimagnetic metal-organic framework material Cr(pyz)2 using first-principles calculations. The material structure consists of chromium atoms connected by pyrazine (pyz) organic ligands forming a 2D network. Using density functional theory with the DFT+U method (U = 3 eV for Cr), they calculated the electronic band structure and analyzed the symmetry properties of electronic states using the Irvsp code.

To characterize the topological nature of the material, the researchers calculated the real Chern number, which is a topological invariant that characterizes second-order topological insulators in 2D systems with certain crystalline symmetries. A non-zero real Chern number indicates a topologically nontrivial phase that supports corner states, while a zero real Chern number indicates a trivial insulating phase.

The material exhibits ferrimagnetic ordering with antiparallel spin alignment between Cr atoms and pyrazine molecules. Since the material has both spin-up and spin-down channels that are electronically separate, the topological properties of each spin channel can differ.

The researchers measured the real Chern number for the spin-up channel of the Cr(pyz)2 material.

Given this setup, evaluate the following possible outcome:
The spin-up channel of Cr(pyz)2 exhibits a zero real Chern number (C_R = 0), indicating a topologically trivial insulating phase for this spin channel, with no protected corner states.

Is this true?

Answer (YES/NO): NO